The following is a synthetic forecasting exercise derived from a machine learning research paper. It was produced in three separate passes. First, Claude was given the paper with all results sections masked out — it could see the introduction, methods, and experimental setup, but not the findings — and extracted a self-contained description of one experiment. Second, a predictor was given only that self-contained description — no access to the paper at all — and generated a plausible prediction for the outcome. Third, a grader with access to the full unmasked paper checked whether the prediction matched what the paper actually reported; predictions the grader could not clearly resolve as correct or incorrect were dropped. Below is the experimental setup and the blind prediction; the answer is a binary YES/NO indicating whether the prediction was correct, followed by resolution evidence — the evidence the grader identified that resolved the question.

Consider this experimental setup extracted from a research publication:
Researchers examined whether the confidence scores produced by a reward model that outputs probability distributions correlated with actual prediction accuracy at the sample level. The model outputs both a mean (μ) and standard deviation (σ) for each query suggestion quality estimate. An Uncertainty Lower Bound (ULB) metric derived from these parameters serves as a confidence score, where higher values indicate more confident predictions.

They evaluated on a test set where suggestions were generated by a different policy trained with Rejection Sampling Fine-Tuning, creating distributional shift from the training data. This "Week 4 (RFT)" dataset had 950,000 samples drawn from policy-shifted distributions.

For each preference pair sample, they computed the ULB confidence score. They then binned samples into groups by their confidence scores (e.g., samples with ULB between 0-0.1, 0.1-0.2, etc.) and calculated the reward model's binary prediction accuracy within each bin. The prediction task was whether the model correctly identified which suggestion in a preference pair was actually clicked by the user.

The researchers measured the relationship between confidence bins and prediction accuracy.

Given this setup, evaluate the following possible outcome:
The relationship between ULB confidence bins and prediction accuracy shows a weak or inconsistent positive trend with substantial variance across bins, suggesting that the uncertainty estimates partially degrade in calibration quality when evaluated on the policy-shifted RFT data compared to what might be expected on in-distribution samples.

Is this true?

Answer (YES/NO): NO